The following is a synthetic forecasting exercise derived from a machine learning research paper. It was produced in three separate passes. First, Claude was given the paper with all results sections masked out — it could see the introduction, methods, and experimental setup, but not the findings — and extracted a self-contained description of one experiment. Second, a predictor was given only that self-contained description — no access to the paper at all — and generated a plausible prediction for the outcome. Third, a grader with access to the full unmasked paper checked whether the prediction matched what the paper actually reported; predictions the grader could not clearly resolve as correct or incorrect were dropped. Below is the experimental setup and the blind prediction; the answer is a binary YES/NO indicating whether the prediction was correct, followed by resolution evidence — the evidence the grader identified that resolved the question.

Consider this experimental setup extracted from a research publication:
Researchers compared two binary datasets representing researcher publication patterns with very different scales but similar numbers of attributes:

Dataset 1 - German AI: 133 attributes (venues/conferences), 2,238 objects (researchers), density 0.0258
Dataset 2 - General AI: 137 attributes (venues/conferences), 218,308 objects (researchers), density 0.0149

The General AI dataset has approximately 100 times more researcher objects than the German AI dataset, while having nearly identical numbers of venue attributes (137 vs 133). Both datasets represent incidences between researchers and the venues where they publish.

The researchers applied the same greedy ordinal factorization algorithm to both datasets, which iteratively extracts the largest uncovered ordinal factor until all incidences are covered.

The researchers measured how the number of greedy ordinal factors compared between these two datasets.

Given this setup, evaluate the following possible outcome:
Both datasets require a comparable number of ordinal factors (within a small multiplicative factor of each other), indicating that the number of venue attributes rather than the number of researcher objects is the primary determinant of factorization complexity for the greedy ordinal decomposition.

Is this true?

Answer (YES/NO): YES